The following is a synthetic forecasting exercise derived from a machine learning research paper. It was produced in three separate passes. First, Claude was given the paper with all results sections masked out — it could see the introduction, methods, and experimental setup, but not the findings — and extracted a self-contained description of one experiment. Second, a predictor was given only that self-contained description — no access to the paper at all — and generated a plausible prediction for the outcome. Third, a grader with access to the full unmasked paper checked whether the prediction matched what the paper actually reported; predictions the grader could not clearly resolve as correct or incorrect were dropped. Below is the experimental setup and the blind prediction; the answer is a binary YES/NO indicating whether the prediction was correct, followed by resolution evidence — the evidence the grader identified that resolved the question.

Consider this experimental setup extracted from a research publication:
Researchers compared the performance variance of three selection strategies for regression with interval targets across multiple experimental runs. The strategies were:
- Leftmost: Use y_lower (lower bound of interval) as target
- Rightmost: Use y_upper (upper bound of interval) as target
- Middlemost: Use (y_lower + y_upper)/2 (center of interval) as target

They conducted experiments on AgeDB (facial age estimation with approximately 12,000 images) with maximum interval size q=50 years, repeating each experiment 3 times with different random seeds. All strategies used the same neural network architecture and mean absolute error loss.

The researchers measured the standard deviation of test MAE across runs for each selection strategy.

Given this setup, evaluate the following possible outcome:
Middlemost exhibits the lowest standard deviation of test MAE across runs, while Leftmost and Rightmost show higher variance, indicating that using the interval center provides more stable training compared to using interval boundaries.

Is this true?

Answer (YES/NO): YES